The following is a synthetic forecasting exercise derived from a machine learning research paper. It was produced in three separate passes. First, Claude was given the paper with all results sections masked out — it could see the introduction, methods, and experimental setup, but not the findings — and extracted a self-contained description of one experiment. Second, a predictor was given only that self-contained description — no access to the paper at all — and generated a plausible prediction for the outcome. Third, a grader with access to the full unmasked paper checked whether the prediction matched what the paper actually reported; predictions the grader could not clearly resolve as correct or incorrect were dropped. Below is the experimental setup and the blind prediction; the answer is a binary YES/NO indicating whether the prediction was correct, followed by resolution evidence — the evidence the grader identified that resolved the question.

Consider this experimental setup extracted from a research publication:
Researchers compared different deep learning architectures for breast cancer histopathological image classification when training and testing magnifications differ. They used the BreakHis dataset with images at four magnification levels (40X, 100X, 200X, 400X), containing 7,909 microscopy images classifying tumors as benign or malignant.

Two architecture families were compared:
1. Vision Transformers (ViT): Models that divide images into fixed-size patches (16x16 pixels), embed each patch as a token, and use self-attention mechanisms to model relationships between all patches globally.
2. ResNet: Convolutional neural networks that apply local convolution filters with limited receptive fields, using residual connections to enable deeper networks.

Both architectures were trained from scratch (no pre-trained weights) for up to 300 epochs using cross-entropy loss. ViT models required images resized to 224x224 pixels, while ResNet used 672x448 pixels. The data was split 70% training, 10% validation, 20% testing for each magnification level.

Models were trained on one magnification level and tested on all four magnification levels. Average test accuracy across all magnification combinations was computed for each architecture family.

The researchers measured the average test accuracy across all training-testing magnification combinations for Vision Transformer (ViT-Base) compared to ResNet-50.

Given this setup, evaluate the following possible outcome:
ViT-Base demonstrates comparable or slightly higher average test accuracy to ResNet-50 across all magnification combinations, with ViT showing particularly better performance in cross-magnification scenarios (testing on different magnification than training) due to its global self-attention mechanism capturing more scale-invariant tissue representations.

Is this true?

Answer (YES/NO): NO